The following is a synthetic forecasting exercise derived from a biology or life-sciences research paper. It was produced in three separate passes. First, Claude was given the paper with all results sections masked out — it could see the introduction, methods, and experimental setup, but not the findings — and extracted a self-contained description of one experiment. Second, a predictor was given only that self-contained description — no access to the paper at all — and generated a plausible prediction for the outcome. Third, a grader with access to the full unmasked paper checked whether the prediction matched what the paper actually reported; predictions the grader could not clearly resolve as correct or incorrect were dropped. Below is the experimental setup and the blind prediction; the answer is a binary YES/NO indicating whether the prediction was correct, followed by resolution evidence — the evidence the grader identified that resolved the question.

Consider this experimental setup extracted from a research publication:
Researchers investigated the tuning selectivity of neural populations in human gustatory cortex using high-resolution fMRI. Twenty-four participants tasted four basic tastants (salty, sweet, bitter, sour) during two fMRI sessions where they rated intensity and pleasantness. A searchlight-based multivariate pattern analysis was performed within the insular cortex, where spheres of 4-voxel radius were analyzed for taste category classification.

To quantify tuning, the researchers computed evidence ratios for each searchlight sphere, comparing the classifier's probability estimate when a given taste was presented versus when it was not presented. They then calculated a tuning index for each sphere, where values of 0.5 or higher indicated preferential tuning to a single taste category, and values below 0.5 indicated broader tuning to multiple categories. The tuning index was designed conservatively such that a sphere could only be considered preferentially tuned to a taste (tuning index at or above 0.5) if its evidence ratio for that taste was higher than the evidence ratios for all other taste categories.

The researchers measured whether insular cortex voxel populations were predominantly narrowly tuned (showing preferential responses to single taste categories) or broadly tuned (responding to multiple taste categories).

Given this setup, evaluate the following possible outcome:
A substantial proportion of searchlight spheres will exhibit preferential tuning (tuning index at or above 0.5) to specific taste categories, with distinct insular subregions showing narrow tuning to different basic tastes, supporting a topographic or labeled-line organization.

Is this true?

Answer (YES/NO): NO